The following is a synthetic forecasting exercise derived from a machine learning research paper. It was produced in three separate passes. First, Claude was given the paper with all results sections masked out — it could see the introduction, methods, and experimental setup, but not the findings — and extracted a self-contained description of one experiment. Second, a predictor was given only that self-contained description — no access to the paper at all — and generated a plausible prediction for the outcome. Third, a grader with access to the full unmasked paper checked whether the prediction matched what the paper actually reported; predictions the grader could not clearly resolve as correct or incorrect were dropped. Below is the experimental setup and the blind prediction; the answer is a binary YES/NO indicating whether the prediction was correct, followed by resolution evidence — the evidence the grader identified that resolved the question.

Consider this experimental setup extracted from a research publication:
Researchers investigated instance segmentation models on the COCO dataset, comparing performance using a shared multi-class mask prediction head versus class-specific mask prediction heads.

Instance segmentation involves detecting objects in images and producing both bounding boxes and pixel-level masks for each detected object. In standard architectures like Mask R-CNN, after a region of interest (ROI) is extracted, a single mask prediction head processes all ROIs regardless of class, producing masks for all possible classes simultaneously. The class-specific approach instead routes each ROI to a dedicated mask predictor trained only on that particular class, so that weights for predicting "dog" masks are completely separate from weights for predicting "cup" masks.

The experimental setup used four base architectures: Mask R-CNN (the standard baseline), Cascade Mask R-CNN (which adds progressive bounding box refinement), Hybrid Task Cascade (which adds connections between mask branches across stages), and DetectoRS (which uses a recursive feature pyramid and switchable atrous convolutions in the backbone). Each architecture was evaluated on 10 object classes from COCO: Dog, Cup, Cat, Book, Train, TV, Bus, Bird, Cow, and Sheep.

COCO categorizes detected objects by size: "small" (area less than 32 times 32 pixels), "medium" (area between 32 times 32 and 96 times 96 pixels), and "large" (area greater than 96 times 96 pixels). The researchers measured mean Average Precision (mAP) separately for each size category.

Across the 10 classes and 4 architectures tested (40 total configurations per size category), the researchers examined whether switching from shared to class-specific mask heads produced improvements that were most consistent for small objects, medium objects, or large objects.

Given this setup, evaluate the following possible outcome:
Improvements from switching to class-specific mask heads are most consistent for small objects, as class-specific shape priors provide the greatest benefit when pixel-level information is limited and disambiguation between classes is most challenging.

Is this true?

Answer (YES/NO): NO